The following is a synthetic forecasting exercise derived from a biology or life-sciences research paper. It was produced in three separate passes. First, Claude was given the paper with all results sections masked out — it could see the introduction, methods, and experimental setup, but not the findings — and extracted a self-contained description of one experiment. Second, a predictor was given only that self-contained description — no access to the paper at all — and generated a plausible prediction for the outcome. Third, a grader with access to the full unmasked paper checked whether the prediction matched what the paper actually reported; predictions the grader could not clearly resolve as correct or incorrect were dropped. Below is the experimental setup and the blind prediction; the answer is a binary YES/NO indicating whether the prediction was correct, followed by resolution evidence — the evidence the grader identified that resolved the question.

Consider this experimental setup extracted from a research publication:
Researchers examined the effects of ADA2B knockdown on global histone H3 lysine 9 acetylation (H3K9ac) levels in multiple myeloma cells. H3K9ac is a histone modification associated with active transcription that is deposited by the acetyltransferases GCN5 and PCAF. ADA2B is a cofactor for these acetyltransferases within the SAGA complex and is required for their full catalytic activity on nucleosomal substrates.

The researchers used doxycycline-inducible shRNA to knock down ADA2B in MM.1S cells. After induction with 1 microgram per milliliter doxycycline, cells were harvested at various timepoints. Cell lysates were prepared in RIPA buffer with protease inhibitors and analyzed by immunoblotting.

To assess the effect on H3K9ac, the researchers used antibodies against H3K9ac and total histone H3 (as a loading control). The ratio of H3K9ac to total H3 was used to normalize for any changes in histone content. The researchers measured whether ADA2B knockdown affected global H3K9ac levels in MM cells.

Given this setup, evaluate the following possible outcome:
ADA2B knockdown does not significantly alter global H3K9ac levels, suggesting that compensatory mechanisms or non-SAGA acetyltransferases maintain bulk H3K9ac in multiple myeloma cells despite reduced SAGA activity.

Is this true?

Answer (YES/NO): NO